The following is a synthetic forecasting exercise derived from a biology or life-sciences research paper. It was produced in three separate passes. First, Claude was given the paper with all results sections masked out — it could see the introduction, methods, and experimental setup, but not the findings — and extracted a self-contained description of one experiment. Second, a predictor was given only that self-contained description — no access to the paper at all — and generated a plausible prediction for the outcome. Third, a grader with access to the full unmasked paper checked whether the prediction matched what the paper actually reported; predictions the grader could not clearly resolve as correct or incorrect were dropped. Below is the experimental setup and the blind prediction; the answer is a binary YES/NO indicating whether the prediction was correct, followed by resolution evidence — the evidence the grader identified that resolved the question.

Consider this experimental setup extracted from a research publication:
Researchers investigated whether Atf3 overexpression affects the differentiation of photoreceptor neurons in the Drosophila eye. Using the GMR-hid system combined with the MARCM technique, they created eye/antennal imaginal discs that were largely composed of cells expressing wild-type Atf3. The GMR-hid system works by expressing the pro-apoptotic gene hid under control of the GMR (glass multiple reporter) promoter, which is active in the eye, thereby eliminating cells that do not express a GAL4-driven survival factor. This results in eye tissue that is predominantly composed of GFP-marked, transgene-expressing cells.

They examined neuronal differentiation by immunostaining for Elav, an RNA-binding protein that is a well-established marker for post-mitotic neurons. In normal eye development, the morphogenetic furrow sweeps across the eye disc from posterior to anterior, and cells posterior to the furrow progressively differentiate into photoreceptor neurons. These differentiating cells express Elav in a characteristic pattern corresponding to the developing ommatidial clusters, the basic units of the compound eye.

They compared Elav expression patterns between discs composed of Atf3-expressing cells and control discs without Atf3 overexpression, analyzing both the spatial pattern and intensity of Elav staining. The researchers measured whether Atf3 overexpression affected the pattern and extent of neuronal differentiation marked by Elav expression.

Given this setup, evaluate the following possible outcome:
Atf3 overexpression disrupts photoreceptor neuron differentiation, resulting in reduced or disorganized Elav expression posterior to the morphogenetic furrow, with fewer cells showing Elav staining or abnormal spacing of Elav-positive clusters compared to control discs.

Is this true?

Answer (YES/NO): NO